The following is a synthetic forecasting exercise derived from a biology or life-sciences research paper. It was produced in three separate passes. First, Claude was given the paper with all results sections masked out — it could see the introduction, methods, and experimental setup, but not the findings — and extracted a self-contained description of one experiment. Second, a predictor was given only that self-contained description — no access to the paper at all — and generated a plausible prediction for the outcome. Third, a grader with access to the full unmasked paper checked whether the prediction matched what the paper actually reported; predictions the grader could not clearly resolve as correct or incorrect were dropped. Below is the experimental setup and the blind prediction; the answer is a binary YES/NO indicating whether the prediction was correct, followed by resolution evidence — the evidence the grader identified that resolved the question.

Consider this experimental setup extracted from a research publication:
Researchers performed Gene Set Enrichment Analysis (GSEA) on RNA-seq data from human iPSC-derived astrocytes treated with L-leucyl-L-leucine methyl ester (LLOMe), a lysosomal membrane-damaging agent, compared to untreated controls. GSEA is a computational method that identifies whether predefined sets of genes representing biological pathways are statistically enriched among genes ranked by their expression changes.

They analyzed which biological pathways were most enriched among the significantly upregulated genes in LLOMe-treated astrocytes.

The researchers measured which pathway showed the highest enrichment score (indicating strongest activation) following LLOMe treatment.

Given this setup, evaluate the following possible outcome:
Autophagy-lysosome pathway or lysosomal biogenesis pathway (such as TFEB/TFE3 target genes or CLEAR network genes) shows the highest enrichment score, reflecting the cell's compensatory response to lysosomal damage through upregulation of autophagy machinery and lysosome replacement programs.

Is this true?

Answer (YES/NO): NO